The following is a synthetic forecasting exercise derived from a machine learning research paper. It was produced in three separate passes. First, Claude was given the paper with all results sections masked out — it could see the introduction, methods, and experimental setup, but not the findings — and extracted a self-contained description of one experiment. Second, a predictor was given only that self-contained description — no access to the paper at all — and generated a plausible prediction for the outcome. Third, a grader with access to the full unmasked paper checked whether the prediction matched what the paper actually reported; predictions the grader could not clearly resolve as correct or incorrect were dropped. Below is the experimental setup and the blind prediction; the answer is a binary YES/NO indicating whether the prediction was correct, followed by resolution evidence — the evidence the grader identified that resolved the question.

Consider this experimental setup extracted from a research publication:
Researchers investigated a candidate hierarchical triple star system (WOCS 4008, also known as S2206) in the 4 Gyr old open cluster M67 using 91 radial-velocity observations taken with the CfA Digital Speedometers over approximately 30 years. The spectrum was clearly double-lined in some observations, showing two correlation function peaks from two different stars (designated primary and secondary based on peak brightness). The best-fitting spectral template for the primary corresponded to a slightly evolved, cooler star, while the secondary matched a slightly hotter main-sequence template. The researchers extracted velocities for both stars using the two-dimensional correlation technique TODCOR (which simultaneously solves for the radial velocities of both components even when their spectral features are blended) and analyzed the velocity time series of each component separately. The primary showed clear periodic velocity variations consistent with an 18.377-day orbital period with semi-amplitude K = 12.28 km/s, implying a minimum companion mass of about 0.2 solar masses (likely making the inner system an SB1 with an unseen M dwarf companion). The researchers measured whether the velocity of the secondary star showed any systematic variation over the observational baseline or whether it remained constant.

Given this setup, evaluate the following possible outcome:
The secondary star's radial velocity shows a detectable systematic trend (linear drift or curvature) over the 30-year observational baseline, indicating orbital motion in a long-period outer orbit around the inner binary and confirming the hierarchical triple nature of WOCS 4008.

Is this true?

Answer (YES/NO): NO